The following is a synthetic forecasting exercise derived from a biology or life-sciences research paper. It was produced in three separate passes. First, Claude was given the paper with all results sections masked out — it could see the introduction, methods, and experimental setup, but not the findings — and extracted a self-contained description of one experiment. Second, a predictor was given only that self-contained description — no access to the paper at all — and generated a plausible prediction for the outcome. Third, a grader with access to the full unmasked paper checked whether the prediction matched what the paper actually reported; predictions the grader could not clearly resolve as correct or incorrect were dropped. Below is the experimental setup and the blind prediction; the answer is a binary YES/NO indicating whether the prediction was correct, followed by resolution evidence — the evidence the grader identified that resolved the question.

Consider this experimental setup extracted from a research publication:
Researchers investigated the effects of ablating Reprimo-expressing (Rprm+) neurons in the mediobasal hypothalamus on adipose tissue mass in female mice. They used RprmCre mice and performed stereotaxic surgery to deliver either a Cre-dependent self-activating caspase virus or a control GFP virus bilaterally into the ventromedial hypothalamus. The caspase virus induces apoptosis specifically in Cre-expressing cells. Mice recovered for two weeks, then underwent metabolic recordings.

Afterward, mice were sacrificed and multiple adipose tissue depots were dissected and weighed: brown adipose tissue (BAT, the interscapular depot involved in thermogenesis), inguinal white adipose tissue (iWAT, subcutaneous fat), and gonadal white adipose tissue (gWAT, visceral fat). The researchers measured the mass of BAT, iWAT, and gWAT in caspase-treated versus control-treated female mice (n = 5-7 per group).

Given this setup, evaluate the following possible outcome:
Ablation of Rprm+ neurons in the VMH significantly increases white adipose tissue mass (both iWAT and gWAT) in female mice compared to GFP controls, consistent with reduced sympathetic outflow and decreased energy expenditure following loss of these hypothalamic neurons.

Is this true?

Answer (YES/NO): YES